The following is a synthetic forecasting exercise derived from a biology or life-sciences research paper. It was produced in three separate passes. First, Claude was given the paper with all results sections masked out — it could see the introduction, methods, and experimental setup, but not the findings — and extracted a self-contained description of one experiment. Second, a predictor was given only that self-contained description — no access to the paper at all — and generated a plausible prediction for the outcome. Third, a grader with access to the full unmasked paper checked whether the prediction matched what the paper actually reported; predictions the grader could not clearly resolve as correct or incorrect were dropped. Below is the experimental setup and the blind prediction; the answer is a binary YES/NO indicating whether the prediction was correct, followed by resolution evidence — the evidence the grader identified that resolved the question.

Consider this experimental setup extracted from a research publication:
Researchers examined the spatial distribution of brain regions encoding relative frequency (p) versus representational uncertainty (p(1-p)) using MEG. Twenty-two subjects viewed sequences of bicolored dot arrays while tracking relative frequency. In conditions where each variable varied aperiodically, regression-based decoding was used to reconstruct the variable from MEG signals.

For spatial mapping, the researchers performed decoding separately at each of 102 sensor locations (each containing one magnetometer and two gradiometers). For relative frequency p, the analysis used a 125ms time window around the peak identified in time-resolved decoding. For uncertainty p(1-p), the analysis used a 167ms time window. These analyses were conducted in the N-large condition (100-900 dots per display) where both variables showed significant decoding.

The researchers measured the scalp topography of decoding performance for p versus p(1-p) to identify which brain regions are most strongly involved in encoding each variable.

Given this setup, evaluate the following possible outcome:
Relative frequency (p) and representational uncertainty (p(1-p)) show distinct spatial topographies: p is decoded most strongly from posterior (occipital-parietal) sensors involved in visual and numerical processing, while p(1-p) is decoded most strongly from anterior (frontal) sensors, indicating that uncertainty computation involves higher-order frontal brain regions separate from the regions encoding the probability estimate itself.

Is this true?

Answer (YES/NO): NO